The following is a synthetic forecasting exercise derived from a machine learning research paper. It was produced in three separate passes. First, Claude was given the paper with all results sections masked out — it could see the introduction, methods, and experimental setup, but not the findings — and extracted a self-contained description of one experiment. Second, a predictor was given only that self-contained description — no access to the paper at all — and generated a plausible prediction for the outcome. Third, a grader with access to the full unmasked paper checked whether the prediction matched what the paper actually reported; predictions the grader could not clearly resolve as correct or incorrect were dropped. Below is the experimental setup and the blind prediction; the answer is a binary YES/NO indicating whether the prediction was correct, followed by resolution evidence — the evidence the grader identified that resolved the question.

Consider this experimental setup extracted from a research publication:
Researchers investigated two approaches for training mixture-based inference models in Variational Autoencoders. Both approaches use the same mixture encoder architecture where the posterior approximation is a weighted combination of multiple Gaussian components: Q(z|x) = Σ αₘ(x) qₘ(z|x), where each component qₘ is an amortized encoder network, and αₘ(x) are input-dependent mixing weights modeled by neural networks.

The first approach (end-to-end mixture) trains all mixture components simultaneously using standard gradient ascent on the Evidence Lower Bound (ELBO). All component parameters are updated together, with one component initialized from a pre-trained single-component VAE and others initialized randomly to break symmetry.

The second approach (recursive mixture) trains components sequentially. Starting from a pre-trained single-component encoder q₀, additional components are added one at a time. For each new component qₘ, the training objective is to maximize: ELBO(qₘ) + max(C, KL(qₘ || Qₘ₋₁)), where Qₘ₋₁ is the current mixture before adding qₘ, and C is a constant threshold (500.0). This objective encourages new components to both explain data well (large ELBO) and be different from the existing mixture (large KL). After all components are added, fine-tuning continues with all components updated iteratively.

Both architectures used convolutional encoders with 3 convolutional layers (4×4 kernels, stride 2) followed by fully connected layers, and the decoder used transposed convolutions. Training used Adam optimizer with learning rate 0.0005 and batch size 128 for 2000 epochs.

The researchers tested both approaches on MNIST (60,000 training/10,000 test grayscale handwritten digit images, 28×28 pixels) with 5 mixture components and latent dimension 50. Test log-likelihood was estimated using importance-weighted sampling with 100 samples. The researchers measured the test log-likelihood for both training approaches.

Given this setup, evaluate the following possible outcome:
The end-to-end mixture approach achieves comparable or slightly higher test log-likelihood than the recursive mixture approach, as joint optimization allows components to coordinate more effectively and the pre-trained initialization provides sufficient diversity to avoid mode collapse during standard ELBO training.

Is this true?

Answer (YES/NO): NO